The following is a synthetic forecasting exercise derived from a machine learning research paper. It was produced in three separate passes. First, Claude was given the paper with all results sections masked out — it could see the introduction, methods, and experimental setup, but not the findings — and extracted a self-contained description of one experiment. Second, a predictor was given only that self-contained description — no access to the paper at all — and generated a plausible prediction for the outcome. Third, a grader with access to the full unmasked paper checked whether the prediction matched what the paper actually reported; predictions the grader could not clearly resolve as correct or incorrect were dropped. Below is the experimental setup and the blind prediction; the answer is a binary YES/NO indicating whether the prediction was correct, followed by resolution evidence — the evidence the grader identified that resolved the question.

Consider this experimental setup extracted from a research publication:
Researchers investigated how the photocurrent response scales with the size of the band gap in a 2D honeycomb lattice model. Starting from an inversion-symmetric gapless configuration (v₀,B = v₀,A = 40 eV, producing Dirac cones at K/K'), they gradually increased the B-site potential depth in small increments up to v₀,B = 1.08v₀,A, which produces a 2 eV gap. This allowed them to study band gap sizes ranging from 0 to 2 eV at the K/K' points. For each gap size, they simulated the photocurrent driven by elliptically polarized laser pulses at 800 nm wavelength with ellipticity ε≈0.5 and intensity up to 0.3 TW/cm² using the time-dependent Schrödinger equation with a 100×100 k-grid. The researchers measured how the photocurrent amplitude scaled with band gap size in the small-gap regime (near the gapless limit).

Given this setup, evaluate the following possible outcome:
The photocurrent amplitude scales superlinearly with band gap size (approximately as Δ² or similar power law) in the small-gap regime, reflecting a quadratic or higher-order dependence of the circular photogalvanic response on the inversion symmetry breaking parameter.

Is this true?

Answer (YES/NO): NO